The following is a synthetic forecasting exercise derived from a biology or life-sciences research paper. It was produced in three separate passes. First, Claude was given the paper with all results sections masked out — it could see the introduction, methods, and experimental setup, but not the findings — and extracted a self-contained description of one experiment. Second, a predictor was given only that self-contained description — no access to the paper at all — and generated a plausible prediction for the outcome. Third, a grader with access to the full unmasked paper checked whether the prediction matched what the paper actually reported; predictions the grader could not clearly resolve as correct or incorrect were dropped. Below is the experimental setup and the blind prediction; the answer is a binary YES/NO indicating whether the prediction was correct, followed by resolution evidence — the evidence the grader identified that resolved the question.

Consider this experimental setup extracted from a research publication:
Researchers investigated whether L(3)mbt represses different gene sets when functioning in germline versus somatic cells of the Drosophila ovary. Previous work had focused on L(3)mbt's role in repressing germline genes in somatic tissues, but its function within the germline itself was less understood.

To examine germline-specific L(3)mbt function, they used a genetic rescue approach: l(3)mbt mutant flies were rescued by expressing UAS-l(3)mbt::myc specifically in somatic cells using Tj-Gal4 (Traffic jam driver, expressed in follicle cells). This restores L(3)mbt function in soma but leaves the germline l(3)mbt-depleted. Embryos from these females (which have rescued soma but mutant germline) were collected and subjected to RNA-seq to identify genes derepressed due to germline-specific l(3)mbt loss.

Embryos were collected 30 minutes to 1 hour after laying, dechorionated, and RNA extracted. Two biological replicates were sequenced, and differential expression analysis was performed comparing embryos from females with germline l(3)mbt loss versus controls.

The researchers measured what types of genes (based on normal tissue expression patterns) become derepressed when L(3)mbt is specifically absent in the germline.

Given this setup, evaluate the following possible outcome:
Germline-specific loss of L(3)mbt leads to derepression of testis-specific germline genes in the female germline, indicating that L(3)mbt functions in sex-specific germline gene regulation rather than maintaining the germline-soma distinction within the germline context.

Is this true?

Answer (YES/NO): NO